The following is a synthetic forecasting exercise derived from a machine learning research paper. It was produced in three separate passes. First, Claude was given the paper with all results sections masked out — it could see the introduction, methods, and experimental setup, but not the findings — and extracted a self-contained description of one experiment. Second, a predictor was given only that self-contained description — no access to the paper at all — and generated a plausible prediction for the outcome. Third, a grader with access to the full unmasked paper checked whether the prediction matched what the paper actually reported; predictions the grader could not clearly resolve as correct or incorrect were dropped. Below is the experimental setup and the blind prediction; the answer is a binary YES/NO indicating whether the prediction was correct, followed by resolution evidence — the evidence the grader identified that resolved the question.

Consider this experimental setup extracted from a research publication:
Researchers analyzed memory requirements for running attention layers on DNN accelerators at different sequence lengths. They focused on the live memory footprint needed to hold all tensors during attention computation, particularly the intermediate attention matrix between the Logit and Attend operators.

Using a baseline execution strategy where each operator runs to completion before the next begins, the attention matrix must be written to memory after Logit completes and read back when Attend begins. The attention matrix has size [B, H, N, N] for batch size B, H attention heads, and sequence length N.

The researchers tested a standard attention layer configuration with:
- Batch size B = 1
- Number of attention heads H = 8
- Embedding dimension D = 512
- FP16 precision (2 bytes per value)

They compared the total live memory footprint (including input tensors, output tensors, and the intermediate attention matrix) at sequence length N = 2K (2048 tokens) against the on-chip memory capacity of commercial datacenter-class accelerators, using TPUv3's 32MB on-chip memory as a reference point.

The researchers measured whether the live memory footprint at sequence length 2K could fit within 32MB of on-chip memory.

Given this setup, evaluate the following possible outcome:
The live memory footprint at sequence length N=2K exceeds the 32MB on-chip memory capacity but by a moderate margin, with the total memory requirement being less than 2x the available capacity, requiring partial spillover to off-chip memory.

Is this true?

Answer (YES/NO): NO